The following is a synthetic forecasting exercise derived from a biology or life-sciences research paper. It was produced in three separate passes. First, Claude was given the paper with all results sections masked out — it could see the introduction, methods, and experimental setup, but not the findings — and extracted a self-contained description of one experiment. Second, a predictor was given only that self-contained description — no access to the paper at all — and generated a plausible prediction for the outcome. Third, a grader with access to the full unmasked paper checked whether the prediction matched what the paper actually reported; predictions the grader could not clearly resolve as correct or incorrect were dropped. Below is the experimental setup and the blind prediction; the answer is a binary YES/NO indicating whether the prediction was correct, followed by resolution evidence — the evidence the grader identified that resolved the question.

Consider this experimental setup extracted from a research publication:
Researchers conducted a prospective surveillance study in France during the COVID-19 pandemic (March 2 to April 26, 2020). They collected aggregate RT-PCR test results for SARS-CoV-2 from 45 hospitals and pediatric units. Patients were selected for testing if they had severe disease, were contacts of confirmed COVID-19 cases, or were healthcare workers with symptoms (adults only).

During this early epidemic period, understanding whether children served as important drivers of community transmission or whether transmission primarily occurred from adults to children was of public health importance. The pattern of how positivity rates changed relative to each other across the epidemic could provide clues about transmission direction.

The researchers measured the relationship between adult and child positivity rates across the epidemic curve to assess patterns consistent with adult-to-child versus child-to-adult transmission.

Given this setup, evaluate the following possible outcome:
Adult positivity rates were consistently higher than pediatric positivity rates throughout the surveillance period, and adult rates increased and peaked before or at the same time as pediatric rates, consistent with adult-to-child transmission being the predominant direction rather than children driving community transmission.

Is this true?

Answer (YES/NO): YES